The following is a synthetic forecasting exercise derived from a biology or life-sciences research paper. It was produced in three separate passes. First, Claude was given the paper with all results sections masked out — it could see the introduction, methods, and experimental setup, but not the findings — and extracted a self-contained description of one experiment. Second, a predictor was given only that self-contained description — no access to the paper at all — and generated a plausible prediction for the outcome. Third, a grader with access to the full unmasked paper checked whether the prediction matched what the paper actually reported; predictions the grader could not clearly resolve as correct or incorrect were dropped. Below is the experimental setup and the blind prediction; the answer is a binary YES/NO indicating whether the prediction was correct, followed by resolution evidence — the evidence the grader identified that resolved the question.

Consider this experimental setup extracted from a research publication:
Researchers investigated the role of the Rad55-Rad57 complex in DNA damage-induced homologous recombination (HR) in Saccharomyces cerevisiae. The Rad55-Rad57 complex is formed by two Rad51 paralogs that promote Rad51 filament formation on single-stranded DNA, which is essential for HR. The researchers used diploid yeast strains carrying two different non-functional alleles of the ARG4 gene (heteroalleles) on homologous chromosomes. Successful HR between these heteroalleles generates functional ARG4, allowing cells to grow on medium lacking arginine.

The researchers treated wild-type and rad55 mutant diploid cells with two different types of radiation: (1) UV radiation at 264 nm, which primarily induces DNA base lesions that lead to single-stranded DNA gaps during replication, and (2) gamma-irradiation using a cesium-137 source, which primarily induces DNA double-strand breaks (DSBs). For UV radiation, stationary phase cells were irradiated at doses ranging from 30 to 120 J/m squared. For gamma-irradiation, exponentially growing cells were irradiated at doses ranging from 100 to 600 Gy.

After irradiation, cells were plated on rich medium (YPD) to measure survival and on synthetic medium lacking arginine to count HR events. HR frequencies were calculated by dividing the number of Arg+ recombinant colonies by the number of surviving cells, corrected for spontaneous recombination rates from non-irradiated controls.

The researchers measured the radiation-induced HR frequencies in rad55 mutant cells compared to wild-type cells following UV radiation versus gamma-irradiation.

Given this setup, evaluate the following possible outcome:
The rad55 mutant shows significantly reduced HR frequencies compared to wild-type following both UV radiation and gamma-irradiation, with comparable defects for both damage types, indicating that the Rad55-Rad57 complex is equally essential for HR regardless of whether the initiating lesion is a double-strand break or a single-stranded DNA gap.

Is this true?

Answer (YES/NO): NO